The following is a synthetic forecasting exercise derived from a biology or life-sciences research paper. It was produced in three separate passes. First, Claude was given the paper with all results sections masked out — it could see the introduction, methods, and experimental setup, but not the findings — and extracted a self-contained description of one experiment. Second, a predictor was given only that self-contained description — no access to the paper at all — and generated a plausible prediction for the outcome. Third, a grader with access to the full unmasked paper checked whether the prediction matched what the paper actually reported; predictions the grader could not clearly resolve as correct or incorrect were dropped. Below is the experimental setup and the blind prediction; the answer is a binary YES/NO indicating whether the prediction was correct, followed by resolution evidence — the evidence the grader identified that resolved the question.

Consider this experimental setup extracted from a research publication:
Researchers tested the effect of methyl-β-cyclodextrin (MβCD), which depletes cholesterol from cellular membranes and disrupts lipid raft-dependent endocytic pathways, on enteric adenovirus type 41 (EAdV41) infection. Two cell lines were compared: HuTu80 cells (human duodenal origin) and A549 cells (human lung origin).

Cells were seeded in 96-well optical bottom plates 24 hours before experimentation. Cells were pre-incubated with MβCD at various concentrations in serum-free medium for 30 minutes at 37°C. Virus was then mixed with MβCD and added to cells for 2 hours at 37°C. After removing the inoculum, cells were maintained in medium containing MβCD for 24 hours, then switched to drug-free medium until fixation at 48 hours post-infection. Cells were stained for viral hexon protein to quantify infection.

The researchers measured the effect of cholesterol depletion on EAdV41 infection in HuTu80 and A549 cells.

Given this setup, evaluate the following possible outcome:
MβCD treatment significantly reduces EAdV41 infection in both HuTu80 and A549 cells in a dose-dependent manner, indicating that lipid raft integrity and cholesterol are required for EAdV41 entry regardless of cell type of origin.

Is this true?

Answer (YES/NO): NO